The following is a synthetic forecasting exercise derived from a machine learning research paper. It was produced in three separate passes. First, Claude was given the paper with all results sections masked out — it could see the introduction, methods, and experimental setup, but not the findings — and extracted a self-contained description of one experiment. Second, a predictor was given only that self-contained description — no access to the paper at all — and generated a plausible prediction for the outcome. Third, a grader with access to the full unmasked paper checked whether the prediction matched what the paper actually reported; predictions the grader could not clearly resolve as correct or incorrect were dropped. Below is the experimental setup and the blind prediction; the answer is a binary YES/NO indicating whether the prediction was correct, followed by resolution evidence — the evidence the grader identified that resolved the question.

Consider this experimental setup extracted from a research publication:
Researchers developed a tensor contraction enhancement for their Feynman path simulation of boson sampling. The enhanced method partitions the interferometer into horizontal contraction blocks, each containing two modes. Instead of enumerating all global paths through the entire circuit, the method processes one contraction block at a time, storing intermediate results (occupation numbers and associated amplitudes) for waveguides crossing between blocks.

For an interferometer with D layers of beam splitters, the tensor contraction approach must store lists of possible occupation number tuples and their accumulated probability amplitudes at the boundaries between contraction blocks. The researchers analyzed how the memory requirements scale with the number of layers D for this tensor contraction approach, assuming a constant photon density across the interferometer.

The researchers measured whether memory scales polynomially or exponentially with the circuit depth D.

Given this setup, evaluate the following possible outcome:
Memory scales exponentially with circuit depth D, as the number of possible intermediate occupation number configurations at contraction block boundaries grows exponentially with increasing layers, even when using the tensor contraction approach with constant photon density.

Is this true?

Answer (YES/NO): YES